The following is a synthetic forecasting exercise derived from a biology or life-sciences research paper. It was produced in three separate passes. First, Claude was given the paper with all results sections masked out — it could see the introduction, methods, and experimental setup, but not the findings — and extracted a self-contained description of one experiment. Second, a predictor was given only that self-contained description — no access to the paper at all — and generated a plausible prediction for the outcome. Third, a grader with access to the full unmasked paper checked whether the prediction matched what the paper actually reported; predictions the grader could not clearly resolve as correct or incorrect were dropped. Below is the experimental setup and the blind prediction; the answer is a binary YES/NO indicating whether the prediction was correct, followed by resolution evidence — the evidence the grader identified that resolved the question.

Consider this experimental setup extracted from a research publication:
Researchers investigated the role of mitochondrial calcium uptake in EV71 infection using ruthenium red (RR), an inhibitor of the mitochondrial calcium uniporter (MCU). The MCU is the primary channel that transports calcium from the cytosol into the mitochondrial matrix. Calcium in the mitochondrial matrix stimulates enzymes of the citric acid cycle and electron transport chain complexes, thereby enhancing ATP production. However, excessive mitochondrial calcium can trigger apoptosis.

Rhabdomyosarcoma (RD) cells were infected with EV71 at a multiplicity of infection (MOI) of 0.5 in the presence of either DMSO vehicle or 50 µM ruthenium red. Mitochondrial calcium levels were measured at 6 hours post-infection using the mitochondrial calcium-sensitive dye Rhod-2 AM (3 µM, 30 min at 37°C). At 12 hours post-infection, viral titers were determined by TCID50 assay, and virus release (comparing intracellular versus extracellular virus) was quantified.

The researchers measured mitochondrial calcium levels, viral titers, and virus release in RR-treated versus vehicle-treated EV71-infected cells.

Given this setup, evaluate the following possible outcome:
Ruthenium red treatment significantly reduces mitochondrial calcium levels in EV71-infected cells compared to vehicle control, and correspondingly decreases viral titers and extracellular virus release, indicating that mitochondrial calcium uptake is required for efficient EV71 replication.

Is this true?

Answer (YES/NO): YES